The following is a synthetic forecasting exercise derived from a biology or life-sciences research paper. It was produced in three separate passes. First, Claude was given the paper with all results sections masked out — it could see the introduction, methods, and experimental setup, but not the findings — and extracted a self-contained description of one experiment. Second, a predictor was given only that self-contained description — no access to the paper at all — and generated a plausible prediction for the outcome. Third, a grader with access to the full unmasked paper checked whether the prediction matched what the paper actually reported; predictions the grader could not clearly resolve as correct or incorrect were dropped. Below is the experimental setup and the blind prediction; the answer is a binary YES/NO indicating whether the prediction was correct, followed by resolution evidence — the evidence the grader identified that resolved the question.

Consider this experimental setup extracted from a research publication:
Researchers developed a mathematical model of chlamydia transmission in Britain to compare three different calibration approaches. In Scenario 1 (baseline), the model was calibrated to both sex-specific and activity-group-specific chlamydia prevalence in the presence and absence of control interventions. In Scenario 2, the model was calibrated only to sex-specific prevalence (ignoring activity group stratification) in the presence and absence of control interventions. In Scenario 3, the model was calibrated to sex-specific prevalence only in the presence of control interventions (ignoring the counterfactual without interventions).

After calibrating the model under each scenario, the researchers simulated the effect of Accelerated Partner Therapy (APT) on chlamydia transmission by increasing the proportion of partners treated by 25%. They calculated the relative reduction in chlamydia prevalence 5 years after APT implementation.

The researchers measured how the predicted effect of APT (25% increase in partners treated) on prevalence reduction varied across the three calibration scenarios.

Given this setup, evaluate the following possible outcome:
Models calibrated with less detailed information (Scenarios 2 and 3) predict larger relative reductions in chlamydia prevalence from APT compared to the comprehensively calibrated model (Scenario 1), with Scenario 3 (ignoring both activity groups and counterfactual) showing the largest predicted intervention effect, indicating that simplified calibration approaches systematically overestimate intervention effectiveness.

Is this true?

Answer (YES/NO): NO